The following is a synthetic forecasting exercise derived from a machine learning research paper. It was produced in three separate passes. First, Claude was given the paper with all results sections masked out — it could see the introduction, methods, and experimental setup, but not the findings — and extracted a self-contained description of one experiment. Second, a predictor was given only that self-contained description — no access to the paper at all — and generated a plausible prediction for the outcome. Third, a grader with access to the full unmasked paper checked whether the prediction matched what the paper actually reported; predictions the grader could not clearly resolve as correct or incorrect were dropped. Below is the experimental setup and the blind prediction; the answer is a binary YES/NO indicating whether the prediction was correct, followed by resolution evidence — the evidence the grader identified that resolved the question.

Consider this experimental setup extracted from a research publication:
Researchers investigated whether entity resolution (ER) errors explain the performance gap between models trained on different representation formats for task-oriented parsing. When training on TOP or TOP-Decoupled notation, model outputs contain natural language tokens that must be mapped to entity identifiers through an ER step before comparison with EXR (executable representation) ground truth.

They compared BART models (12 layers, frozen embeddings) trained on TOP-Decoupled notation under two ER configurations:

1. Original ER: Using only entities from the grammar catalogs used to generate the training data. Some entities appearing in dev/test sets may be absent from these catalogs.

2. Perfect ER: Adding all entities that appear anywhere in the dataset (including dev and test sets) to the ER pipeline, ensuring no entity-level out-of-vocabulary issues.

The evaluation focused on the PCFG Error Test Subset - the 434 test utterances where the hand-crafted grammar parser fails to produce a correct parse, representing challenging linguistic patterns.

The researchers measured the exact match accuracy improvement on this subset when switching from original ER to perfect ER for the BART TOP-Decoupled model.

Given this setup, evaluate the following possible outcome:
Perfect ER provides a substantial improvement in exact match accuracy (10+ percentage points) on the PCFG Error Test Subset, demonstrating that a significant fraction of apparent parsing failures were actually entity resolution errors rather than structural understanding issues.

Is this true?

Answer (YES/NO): NO